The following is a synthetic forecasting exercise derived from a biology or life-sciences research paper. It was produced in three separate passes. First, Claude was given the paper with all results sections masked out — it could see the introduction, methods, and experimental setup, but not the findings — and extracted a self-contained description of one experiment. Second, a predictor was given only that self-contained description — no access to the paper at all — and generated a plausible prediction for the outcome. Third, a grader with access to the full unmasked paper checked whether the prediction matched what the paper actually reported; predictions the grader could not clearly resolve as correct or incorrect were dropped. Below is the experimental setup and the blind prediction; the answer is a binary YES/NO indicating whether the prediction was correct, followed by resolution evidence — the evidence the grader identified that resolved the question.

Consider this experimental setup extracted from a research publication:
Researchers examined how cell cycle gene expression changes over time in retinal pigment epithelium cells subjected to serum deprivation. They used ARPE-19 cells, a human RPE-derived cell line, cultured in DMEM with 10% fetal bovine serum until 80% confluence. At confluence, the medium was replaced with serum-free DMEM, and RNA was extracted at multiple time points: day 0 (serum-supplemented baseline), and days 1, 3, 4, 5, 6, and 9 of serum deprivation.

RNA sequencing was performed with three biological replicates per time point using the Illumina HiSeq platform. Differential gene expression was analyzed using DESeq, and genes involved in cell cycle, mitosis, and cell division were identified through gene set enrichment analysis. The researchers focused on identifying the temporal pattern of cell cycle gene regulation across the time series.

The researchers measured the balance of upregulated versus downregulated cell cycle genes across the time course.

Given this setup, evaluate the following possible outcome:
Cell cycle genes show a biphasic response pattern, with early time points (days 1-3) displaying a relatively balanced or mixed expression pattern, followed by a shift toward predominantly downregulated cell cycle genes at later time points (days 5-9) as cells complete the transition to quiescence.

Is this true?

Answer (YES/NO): NO